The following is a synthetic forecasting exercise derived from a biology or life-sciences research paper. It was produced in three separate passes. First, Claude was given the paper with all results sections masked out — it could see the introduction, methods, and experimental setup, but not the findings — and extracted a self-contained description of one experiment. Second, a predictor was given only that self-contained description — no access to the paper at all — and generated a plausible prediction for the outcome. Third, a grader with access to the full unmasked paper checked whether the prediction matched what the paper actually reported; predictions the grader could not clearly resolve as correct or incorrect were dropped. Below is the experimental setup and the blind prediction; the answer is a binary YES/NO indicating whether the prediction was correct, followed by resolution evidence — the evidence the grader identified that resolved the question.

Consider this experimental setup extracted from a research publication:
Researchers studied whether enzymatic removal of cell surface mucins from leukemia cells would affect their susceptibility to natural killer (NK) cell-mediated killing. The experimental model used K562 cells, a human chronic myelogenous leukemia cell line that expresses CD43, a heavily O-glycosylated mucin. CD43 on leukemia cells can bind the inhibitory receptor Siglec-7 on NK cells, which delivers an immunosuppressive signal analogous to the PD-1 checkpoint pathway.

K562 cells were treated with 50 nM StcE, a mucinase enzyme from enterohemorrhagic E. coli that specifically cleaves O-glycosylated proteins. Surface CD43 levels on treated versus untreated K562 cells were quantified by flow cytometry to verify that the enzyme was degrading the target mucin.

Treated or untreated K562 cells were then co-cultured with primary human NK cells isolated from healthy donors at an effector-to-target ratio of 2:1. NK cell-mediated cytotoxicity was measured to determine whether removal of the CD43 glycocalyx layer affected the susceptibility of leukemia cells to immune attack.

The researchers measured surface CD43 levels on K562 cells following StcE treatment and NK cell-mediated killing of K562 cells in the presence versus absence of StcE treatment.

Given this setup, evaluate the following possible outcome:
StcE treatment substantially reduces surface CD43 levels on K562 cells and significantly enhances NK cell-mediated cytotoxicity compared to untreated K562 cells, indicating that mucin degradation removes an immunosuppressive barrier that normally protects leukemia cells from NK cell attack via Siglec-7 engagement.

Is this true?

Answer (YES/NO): YES